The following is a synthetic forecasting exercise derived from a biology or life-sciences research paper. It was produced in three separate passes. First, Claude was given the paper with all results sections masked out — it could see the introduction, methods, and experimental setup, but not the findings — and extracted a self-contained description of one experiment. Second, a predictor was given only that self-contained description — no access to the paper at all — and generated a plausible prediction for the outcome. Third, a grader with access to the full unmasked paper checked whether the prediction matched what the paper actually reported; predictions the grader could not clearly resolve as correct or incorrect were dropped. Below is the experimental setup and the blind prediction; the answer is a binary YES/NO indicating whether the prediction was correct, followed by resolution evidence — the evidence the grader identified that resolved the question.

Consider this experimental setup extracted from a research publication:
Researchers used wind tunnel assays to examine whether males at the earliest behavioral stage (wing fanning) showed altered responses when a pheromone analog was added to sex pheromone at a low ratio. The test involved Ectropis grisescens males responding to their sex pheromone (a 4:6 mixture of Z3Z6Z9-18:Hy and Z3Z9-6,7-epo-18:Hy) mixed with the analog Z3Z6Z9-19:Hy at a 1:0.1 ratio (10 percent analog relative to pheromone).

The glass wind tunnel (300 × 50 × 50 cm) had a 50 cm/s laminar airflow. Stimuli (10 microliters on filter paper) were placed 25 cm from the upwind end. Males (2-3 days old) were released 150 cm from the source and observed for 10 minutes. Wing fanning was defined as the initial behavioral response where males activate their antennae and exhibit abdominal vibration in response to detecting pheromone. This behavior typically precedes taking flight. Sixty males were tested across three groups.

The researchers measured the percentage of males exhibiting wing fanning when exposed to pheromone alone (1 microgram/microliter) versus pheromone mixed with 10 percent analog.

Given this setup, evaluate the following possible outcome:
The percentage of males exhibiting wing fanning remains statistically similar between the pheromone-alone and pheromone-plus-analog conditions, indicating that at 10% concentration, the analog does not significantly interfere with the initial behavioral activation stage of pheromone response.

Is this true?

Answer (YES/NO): NO